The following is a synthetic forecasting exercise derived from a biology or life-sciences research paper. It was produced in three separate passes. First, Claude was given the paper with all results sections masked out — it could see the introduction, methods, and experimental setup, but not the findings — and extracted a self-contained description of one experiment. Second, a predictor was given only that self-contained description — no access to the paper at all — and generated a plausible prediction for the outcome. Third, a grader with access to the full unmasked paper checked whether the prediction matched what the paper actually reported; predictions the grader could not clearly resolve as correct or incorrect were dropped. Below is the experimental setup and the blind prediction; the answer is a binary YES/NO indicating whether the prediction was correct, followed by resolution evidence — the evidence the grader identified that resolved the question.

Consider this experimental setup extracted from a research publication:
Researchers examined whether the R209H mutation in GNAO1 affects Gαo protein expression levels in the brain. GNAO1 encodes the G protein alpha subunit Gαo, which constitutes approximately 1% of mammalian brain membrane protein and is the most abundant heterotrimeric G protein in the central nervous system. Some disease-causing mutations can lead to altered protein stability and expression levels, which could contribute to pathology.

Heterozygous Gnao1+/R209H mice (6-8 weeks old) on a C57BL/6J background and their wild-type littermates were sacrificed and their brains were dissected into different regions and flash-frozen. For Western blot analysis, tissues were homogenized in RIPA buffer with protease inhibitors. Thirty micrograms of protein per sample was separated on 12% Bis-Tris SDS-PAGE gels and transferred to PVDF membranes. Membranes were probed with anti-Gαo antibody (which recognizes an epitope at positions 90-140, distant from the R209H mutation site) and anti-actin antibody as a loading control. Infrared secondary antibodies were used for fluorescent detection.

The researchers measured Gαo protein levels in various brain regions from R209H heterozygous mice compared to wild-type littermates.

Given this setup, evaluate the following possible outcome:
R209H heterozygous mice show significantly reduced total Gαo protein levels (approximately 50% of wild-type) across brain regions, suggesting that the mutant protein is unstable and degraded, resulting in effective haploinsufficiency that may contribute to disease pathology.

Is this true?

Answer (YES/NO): NO